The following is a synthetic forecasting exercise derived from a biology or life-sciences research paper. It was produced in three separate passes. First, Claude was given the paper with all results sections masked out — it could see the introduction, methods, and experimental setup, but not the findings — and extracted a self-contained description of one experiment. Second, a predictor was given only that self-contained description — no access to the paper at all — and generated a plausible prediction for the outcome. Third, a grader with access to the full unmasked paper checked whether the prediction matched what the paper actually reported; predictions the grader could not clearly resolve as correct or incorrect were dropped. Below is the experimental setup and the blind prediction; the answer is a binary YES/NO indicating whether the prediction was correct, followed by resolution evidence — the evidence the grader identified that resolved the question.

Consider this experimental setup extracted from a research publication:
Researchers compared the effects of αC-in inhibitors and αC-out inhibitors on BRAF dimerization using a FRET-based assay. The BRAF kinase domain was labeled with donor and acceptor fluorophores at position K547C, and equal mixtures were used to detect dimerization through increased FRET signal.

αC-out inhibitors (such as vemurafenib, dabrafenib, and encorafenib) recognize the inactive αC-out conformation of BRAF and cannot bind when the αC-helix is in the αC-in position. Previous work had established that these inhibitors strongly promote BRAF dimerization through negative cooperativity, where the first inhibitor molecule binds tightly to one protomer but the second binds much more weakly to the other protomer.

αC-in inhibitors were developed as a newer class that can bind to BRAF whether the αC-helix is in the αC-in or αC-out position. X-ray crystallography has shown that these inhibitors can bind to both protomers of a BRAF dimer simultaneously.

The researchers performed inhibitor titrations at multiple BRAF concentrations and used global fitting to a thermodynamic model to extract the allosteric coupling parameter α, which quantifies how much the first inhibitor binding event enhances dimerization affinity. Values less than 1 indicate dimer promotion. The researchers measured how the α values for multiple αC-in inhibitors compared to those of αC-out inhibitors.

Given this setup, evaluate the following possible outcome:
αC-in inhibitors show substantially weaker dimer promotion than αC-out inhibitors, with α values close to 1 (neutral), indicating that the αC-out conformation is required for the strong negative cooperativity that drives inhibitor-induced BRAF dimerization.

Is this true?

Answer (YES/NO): NO